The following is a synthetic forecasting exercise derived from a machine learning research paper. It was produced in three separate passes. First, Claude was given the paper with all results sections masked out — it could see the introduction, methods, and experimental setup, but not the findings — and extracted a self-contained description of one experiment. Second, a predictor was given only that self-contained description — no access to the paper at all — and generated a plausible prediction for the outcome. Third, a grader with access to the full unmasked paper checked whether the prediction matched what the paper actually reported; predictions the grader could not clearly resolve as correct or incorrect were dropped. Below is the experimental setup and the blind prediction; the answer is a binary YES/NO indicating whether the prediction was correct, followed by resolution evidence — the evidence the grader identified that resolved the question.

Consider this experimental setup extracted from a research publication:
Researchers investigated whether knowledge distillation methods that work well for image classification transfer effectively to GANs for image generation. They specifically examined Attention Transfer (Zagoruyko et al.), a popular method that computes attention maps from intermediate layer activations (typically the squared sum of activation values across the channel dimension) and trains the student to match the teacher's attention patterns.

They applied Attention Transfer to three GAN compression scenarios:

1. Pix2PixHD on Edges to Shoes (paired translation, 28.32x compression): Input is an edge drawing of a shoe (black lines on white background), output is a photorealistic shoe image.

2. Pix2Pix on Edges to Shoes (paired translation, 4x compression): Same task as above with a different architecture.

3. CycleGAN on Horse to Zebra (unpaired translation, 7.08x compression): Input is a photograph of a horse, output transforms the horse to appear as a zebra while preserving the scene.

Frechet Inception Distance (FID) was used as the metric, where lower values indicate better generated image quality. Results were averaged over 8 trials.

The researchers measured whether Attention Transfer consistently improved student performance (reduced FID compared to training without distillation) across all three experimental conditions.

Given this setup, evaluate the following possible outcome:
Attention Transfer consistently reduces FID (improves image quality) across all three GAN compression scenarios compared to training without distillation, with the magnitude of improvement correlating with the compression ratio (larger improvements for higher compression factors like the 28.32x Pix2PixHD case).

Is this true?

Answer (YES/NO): NO